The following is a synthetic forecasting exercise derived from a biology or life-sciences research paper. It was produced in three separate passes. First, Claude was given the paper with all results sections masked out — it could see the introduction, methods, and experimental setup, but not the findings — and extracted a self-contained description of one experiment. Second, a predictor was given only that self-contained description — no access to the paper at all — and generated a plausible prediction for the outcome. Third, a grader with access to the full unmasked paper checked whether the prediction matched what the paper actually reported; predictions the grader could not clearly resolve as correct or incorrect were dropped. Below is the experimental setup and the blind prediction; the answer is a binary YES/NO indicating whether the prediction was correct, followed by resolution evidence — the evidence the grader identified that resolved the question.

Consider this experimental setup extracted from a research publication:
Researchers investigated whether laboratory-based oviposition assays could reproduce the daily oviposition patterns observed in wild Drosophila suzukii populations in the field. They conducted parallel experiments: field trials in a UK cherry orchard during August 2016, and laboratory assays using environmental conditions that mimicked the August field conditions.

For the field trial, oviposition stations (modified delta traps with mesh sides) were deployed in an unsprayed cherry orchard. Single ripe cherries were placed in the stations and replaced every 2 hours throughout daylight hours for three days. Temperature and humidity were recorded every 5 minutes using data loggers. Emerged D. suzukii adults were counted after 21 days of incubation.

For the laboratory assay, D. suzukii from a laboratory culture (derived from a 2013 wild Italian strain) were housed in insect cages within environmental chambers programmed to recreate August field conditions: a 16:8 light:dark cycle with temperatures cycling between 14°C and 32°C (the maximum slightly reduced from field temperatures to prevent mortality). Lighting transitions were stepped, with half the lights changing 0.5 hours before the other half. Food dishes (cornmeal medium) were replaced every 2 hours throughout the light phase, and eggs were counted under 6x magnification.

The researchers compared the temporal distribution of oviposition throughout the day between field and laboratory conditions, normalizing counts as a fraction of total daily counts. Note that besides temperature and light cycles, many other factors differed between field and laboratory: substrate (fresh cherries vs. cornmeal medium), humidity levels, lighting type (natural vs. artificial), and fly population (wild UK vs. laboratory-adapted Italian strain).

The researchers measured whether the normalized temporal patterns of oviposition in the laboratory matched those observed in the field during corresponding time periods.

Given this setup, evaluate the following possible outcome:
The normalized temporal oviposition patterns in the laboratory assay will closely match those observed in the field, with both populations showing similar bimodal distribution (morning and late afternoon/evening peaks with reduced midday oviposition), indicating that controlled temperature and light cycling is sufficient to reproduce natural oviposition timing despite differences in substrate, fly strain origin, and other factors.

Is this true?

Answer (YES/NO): YES